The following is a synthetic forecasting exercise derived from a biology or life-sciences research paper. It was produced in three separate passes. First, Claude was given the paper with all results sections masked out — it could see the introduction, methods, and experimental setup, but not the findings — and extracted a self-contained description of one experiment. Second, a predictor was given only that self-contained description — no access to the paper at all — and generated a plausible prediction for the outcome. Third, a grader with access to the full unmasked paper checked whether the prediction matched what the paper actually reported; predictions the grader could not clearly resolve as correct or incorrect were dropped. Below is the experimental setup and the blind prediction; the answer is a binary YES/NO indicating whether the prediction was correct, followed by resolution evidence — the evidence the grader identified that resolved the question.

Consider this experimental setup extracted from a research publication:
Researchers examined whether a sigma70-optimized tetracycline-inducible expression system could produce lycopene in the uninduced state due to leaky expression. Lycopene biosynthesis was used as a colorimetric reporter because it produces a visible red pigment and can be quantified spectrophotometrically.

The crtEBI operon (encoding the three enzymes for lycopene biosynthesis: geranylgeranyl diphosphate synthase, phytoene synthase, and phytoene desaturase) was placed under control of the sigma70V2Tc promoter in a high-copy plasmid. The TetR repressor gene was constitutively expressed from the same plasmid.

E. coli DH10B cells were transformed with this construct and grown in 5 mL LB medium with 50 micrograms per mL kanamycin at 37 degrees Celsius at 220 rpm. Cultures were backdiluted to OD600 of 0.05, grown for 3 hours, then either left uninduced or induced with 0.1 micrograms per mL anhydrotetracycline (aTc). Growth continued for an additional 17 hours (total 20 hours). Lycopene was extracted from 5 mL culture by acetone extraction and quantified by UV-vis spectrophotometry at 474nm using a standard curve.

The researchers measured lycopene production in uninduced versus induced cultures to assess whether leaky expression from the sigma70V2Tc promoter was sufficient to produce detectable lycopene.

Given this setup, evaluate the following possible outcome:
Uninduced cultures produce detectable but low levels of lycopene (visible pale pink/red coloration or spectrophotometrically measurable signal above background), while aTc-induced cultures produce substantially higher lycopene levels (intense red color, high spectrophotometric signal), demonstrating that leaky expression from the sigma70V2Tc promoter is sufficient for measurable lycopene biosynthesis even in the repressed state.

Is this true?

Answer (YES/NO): NO